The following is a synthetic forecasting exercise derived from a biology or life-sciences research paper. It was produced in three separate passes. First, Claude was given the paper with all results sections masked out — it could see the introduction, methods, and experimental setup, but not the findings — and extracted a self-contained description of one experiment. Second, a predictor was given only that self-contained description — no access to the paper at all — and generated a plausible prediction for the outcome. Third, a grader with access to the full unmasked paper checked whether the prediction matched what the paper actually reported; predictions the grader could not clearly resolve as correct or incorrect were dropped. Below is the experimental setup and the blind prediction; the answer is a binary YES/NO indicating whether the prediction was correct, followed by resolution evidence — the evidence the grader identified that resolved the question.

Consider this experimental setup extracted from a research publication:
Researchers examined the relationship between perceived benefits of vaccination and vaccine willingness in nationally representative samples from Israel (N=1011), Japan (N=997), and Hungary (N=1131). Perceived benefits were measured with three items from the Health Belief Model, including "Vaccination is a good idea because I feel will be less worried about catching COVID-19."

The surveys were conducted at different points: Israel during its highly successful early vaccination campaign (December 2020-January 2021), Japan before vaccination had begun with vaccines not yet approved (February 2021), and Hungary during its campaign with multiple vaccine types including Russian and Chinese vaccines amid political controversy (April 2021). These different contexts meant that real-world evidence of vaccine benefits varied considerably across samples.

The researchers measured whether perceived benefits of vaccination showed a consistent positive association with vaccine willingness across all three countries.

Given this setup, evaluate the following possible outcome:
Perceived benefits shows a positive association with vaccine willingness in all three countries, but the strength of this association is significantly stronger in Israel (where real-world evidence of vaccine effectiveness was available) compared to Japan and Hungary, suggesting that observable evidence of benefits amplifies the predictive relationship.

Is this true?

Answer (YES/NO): NO